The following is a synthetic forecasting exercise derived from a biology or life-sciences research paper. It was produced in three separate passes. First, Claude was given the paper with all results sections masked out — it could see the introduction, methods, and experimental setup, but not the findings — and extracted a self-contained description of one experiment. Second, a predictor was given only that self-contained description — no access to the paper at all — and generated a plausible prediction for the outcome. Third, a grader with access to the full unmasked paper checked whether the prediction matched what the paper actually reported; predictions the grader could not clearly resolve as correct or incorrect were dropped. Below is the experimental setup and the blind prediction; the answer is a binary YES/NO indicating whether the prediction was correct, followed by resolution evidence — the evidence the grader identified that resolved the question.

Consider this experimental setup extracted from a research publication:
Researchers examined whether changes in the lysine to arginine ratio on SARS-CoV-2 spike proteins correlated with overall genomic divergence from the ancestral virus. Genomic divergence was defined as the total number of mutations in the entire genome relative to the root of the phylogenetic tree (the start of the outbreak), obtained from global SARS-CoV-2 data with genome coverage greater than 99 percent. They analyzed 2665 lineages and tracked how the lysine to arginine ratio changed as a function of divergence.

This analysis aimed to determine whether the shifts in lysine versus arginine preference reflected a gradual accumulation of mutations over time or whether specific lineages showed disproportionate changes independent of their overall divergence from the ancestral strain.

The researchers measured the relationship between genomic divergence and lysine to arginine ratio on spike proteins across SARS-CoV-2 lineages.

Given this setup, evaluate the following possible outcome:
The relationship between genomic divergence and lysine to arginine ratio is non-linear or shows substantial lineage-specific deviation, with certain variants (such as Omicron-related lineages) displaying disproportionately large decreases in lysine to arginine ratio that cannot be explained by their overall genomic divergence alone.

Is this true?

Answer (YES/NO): NO